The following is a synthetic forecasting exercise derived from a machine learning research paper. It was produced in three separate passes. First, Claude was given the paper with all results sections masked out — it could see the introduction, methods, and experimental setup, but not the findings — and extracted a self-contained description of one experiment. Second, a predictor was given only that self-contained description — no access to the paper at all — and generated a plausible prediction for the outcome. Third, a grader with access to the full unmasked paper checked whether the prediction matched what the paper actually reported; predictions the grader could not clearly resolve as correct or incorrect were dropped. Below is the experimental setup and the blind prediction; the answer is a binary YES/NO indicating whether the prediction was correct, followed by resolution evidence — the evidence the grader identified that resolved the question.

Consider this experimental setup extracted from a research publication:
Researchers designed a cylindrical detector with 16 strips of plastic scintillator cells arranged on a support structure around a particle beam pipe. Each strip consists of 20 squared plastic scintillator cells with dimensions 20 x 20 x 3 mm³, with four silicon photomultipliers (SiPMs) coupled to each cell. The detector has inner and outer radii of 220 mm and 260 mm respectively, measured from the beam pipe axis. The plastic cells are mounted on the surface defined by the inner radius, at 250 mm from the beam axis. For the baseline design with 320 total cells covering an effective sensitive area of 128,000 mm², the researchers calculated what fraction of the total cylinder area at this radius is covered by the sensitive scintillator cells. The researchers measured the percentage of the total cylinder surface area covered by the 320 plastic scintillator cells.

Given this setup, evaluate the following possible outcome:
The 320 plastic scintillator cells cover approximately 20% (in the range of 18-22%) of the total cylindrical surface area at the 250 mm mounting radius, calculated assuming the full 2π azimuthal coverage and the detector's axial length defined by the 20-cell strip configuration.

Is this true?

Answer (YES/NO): NO